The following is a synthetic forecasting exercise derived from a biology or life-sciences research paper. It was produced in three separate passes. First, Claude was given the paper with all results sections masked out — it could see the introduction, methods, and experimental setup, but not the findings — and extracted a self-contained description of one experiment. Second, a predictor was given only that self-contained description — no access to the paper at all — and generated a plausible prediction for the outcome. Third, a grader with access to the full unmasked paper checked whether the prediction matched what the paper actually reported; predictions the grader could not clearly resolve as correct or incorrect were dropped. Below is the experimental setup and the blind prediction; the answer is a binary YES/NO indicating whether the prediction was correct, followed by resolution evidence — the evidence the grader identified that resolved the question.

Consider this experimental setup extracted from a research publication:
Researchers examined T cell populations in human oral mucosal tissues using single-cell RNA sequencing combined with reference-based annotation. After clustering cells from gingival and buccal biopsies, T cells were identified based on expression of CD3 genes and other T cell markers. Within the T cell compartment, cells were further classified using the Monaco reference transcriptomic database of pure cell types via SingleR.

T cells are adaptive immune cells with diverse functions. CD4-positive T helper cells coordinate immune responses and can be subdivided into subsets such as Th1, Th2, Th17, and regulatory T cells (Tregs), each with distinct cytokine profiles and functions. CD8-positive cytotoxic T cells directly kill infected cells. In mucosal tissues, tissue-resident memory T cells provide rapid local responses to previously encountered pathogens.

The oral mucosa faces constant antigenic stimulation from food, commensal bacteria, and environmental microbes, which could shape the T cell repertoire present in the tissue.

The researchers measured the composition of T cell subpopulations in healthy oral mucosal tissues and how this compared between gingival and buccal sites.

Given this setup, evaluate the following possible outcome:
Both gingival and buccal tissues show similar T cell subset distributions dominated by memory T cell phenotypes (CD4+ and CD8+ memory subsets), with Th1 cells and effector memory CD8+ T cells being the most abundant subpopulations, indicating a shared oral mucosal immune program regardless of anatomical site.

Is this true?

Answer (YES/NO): NO